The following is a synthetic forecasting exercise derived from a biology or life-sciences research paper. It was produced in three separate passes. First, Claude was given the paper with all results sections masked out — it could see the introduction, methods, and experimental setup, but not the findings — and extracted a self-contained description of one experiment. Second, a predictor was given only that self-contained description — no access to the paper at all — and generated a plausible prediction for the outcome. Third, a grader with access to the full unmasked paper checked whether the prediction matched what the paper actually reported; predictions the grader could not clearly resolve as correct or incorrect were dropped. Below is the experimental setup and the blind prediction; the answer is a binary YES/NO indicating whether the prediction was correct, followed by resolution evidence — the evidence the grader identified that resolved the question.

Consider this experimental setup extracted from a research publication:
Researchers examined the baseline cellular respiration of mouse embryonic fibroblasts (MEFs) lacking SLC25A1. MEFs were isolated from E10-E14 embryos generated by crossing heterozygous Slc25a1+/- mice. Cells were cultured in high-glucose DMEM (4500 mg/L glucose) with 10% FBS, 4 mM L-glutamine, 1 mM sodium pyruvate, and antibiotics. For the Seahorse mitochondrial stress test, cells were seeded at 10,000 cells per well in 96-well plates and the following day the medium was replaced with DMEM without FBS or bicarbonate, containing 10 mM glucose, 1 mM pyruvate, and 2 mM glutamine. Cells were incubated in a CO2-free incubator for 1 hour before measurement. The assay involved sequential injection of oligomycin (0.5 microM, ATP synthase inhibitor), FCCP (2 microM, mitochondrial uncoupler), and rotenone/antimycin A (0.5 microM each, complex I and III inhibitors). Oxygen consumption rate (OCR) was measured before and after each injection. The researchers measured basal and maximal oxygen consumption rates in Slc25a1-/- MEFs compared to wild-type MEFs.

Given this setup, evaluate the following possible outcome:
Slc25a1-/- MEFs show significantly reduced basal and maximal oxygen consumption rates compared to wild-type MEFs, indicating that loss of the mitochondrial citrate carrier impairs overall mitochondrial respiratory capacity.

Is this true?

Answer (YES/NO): YES